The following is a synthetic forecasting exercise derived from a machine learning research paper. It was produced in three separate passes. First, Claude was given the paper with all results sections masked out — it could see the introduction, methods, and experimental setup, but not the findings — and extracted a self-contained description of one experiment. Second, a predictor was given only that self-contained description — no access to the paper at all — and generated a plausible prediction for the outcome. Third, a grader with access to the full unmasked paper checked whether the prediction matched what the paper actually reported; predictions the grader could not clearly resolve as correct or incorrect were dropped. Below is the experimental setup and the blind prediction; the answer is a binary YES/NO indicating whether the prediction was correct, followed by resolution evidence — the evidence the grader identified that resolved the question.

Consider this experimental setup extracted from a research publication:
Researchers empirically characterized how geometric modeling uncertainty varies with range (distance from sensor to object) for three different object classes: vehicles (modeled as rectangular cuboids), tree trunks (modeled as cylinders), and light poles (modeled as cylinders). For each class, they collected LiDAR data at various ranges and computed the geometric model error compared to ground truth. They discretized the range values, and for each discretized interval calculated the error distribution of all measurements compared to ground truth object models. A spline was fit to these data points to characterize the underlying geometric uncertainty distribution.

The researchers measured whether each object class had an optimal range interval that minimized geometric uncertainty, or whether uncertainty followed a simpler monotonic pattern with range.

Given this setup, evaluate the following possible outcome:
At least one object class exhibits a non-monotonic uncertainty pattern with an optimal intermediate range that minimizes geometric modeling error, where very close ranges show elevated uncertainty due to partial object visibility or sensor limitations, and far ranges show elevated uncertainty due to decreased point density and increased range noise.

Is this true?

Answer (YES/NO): YES